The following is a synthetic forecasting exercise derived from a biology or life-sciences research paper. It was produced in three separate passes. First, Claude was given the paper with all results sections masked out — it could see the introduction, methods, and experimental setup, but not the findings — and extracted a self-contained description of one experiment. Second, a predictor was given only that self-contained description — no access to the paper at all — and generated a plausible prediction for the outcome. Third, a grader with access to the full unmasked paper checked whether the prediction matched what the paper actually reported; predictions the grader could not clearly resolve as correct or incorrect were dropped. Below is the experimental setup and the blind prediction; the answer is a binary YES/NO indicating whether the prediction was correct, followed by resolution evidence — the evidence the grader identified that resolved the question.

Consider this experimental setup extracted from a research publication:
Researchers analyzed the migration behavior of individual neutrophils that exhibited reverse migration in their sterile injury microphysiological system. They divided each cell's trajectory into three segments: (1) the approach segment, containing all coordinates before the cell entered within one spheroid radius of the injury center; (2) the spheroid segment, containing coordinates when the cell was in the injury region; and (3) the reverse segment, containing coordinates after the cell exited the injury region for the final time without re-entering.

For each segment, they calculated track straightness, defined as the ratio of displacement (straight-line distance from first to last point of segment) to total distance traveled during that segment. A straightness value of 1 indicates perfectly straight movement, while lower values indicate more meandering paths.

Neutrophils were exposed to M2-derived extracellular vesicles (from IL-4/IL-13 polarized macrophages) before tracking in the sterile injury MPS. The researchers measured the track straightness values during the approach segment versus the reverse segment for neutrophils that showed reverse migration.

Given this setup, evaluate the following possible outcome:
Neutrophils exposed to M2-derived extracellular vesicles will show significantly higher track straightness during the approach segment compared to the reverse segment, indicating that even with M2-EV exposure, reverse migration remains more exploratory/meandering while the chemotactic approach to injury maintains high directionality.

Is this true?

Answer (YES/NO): NO